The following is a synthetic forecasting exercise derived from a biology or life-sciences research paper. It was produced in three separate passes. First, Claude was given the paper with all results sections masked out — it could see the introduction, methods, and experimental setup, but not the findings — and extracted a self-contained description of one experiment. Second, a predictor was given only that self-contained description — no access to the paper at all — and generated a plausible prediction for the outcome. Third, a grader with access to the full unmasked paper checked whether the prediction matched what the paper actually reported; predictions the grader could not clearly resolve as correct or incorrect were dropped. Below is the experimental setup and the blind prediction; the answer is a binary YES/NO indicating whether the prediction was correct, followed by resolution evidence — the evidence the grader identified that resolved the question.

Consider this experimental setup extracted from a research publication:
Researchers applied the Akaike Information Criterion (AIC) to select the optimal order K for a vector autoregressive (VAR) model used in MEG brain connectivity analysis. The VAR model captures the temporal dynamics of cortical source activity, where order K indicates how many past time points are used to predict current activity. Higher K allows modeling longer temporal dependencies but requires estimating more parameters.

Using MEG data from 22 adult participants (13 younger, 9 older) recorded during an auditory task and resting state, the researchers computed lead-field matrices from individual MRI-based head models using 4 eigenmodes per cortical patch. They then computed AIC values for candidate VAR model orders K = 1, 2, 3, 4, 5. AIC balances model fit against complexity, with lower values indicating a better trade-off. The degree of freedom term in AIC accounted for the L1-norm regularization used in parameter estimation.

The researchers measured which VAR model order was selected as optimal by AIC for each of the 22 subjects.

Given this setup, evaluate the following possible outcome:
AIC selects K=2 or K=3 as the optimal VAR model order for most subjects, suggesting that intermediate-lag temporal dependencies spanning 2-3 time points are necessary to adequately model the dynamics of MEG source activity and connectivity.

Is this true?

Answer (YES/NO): YES